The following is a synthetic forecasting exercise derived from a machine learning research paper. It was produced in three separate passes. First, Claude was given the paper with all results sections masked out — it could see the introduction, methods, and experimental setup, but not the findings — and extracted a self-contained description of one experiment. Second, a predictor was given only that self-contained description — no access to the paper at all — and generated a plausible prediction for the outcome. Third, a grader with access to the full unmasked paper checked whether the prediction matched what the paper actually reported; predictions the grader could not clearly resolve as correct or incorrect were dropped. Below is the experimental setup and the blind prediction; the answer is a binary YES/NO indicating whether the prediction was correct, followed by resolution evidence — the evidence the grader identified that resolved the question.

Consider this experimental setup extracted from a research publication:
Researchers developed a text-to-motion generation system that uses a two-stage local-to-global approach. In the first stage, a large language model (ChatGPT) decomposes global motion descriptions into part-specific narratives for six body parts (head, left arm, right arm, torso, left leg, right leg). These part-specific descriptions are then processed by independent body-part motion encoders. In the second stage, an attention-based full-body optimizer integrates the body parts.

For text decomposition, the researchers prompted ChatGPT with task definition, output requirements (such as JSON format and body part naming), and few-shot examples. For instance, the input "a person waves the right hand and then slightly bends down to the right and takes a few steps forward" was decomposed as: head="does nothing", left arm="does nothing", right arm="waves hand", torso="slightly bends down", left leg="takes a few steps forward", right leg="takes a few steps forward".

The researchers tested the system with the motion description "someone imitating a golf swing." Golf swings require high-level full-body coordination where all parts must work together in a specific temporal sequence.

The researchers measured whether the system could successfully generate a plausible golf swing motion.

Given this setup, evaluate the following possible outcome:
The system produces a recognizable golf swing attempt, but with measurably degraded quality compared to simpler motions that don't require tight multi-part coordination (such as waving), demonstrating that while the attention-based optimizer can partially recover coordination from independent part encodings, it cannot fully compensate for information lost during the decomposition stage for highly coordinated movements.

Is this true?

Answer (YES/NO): NO